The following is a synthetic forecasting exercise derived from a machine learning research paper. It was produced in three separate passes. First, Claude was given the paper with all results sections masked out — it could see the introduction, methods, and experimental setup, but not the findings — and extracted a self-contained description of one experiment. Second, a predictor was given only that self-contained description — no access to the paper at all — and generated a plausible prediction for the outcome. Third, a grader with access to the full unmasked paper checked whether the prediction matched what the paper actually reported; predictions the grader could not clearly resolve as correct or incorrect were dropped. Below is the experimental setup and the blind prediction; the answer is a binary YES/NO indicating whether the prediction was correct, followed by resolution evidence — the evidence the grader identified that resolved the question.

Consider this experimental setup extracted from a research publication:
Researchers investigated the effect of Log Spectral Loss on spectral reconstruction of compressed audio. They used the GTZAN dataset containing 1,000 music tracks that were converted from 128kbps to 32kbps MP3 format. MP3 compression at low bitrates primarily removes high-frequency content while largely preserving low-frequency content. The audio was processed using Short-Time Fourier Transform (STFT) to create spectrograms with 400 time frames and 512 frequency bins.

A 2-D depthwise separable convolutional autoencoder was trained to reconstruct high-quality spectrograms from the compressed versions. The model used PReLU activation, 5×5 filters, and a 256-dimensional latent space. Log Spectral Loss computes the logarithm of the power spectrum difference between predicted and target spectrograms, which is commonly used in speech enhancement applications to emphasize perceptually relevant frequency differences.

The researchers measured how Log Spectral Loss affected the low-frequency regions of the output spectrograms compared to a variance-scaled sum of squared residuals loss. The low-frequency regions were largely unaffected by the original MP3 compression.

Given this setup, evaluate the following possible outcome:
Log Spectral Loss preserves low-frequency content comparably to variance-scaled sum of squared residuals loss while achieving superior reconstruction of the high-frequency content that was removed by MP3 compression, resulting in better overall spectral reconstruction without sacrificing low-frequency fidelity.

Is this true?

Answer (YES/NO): NO